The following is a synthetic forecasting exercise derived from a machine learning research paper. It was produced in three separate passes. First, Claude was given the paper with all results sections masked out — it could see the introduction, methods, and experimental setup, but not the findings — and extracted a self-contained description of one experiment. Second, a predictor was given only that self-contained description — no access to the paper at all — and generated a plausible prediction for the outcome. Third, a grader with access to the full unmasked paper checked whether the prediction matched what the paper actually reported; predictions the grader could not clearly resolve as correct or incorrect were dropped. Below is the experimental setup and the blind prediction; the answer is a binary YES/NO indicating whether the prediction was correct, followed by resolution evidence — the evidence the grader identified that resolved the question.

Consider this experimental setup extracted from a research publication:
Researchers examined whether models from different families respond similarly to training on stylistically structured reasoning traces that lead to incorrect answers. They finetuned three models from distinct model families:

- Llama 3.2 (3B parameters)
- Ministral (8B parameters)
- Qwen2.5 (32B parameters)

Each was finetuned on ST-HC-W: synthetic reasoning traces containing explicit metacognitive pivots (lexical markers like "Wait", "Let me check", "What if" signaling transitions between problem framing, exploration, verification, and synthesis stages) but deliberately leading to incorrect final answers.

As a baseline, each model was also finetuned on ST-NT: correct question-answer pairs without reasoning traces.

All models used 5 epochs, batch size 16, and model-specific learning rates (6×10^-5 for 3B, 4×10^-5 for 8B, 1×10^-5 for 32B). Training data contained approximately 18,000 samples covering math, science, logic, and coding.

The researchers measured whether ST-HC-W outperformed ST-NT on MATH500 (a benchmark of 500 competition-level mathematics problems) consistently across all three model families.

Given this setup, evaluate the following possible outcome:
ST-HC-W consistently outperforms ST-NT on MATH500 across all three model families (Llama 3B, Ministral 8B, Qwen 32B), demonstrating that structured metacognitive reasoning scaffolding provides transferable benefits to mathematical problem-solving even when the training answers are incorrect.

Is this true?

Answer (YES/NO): YES